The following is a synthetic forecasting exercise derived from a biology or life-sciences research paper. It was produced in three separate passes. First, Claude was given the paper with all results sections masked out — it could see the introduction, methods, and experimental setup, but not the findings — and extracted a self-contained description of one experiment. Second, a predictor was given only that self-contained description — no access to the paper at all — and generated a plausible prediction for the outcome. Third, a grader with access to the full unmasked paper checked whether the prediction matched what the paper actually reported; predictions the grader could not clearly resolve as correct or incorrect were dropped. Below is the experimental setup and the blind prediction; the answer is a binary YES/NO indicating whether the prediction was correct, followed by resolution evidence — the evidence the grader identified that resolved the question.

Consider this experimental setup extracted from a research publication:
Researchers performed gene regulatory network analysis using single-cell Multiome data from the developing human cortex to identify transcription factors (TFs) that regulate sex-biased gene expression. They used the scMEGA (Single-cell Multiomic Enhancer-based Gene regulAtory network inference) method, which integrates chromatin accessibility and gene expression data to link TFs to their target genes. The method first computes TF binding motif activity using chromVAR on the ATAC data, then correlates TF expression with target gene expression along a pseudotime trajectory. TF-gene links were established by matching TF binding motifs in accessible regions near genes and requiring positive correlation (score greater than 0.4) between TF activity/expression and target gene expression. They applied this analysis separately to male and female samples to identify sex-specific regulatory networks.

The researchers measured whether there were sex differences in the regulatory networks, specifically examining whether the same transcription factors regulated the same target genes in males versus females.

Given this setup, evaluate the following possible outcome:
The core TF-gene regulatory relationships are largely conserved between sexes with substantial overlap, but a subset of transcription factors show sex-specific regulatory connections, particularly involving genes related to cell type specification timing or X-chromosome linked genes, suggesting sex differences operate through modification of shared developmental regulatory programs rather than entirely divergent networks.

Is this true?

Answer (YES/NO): YES